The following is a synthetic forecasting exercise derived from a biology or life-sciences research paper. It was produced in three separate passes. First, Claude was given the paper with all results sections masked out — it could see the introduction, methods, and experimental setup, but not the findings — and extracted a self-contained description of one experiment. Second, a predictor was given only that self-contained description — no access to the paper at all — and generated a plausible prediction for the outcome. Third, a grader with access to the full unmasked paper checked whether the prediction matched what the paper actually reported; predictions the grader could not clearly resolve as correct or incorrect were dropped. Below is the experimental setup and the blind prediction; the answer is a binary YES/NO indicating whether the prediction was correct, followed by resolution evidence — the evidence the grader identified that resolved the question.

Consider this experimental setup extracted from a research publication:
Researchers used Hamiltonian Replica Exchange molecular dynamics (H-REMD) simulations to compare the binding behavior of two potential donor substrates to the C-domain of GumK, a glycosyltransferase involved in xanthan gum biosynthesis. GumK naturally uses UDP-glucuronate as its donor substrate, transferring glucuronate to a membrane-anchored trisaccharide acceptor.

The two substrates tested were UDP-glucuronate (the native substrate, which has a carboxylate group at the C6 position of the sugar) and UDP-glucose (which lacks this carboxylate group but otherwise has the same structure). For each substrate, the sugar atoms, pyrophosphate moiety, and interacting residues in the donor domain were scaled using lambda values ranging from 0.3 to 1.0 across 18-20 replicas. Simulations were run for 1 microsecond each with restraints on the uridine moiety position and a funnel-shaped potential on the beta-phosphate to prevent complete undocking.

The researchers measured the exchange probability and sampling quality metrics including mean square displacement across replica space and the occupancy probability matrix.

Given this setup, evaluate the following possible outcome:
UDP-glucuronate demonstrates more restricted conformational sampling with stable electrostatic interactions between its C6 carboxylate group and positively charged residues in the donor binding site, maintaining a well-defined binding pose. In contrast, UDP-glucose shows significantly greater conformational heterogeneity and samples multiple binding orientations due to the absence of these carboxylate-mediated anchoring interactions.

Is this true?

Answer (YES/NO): YES